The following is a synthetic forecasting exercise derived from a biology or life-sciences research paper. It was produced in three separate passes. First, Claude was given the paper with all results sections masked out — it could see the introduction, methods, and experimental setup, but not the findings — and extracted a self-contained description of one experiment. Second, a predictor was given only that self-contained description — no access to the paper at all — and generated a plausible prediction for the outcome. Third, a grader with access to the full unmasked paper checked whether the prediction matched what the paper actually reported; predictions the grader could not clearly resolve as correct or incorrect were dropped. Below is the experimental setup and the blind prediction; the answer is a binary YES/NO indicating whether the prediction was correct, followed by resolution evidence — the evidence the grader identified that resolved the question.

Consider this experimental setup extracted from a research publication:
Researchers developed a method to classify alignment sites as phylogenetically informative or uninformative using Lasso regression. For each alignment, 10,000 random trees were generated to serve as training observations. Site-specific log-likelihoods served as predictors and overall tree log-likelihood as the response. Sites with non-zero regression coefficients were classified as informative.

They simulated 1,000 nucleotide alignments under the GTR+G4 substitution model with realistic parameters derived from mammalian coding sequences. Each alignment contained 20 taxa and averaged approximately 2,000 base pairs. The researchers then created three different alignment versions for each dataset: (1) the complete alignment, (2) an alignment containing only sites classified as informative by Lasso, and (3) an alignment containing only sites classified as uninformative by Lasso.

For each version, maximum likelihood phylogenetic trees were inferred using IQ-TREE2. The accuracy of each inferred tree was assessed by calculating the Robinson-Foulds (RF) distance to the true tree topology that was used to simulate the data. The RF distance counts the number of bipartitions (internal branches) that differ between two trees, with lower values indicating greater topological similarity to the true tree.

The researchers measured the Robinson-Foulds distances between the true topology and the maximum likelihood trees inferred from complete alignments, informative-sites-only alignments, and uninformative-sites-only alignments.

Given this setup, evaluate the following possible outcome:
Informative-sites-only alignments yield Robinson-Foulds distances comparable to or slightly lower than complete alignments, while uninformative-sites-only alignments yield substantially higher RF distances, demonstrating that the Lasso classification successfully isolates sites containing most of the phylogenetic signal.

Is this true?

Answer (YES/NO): YES